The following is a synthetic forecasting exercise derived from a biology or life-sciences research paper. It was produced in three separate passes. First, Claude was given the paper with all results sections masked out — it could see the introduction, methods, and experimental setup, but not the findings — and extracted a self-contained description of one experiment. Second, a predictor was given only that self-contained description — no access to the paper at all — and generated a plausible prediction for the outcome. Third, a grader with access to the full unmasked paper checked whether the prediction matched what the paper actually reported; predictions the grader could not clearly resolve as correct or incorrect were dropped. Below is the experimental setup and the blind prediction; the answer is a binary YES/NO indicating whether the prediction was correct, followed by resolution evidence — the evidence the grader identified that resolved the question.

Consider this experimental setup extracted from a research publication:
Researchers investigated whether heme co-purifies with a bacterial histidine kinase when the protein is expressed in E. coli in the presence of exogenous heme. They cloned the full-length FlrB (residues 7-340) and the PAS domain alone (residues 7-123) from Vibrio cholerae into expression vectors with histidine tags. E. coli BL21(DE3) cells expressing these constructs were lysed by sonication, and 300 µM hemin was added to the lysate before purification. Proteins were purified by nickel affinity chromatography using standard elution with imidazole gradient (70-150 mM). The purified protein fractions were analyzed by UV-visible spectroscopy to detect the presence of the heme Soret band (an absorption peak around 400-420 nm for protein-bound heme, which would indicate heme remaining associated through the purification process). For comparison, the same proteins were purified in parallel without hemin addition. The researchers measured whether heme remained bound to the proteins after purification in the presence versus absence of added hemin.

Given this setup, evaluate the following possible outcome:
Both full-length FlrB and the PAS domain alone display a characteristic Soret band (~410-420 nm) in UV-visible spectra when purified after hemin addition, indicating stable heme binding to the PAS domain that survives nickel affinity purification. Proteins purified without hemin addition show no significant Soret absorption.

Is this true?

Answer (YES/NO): YES